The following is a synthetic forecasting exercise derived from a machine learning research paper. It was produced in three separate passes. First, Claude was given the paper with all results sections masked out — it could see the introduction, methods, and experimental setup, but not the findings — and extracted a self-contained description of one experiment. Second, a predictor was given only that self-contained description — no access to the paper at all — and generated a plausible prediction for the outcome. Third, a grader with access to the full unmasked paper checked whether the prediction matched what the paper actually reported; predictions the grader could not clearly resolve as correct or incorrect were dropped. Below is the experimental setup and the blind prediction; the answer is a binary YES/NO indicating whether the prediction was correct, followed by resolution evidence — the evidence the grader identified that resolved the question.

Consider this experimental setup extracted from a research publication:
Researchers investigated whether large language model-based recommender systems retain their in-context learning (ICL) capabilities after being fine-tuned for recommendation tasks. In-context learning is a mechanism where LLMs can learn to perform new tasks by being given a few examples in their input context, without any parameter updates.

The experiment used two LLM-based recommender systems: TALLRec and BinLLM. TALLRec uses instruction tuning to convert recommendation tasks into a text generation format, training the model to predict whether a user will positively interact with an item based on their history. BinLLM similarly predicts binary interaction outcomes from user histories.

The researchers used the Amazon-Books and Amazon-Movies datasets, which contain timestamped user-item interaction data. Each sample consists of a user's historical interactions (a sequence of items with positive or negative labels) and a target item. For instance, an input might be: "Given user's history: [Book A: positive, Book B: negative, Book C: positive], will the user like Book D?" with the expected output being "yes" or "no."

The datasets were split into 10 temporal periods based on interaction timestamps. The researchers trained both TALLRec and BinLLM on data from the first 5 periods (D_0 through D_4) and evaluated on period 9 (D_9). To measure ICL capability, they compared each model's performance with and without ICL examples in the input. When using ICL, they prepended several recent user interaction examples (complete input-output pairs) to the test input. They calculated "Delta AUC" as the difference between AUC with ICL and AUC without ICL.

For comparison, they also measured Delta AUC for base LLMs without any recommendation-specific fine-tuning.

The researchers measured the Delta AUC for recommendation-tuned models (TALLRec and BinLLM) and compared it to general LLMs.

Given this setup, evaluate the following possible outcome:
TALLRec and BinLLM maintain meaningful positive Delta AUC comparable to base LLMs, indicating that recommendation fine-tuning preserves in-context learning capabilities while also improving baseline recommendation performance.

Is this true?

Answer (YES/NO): NO